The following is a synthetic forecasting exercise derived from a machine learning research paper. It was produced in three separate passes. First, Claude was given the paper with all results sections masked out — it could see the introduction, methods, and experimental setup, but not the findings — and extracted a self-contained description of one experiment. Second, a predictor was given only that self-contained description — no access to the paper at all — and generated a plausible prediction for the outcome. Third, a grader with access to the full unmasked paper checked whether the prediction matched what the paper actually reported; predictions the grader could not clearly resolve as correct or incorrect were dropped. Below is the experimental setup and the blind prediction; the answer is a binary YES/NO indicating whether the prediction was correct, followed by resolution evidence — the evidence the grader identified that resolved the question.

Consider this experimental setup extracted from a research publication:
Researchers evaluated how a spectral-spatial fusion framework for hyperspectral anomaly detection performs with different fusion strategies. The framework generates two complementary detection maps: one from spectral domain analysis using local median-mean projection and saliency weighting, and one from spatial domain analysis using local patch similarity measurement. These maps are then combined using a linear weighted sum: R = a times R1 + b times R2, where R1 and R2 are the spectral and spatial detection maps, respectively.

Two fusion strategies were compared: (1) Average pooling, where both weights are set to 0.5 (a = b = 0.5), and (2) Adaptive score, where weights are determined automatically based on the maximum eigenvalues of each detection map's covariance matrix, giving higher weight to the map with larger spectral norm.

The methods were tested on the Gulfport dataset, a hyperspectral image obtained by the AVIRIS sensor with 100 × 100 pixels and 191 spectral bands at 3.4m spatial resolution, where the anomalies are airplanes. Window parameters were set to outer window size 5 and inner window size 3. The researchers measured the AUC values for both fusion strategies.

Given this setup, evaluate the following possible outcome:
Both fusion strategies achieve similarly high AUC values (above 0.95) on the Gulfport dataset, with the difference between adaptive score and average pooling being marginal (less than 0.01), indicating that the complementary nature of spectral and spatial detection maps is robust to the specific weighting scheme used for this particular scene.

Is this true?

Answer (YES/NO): YES